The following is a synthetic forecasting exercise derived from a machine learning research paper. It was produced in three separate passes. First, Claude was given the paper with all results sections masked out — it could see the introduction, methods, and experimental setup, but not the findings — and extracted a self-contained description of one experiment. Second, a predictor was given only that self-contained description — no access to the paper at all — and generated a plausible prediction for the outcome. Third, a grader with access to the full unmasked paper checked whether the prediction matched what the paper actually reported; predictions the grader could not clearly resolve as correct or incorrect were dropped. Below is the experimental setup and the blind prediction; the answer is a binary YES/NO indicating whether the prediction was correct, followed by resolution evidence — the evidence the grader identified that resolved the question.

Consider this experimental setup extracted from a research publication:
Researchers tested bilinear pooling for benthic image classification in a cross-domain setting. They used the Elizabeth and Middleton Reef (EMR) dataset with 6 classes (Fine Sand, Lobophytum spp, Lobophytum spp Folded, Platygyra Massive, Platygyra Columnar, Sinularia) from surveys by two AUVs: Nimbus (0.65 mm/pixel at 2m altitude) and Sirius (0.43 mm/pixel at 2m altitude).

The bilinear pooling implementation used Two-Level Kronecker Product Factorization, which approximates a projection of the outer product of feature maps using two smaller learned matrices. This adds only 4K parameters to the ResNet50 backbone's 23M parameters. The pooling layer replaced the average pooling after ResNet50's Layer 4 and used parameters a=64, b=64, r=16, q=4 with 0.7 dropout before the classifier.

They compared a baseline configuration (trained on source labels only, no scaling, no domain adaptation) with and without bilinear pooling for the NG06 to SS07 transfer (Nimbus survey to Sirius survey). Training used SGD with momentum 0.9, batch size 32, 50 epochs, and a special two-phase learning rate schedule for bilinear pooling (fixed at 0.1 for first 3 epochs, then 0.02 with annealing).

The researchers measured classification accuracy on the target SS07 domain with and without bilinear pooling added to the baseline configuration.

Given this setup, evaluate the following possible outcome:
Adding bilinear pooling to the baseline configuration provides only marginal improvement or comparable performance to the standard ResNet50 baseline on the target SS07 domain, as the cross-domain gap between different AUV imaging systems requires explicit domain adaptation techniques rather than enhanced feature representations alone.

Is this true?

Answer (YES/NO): NO